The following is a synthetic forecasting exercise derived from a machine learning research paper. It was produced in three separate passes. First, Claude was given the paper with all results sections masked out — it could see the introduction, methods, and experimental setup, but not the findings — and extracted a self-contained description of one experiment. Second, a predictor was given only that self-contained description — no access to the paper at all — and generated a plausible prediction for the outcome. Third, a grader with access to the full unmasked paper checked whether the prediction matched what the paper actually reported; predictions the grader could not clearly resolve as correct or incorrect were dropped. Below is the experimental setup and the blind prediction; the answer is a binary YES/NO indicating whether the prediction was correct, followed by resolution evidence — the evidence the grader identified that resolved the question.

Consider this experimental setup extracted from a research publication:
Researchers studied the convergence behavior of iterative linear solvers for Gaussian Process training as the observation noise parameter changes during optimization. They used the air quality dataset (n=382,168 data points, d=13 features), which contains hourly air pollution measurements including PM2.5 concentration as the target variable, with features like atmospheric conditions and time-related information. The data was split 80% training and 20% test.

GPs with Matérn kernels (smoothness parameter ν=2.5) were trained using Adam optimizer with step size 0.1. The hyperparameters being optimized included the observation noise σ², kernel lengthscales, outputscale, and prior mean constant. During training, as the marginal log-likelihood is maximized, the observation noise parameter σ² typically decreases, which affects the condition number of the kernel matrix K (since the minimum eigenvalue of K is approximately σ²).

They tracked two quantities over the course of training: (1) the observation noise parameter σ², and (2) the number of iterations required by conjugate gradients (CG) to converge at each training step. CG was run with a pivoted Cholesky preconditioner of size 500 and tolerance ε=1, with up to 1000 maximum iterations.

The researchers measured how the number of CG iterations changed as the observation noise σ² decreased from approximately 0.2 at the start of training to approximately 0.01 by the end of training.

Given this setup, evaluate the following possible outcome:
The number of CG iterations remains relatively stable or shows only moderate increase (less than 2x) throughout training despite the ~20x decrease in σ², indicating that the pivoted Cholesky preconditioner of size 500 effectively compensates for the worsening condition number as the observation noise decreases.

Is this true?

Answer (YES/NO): NO